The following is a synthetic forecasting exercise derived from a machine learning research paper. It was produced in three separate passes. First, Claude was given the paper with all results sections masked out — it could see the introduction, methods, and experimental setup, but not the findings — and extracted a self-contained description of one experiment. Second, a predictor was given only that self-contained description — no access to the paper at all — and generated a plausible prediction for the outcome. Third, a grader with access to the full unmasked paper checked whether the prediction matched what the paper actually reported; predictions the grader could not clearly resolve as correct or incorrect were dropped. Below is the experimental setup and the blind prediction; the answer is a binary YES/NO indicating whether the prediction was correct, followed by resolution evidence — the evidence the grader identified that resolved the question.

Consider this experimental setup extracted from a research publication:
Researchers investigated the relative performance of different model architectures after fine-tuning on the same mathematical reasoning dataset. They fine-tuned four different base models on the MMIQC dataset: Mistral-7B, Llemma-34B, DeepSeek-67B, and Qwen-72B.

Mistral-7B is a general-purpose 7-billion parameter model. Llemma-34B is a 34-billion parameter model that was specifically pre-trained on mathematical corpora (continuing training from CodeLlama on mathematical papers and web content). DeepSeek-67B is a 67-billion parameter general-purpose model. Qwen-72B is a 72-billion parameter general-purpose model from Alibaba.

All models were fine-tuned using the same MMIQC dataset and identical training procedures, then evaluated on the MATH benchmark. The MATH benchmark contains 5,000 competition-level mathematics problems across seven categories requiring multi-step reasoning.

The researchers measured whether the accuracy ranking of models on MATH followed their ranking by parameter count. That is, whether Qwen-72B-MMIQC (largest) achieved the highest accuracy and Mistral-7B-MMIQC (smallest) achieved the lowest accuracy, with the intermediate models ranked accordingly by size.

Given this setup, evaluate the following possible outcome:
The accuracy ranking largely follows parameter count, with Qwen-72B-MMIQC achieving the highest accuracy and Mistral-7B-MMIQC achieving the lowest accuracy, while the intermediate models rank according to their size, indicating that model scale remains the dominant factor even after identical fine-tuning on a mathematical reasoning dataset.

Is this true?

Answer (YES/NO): YES